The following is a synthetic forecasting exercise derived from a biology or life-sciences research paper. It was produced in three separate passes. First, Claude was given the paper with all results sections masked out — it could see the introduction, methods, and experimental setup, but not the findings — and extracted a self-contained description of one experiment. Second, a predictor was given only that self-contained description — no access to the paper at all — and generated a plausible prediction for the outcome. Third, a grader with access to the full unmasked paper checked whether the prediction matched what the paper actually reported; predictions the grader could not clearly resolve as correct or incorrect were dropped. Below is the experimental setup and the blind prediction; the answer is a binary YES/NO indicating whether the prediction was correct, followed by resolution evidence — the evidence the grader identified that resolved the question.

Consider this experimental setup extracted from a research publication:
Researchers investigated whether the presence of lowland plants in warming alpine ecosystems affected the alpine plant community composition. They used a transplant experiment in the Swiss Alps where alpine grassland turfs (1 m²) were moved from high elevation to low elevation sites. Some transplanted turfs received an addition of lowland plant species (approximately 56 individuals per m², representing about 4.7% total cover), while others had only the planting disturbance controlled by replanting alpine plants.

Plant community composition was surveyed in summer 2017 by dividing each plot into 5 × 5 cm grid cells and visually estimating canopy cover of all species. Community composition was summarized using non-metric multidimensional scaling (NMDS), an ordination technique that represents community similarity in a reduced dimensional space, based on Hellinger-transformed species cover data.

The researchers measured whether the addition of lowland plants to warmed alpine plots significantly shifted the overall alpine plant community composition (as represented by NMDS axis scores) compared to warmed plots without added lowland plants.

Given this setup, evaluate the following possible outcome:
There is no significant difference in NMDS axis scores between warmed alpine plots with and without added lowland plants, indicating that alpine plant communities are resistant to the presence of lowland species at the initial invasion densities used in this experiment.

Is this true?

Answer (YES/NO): YES